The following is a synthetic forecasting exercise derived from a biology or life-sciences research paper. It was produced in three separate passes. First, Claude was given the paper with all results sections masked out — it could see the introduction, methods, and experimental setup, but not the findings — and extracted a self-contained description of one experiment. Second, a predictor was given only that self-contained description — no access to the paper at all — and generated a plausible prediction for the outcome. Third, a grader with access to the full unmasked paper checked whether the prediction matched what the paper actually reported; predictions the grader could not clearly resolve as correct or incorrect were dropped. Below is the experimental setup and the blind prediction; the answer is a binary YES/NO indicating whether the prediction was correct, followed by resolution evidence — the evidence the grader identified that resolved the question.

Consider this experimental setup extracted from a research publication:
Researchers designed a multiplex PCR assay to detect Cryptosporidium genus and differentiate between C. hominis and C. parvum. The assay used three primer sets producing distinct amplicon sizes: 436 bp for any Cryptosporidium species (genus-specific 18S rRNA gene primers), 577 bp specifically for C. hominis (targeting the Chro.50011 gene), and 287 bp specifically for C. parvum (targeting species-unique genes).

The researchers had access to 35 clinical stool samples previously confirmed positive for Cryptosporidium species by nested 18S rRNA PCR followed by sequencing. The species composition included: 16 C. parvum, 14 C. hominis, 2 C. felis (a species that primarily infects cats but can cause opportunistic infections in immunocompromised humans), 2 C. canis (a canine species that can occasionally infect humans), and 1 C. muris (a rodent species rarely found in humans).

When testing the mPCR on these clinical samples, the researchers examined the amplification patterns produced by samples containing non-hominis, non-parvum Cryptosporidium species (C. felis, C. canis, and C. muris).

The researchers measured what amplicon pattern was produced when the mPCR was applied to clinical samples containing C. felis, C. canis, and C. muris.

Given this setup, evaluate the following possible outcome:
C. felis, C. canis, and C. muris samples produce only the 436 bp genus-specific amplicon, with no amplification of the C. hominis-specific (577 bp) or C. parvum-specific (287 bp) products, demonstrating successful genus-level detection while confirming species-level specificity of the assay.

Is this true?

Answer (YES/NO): YES